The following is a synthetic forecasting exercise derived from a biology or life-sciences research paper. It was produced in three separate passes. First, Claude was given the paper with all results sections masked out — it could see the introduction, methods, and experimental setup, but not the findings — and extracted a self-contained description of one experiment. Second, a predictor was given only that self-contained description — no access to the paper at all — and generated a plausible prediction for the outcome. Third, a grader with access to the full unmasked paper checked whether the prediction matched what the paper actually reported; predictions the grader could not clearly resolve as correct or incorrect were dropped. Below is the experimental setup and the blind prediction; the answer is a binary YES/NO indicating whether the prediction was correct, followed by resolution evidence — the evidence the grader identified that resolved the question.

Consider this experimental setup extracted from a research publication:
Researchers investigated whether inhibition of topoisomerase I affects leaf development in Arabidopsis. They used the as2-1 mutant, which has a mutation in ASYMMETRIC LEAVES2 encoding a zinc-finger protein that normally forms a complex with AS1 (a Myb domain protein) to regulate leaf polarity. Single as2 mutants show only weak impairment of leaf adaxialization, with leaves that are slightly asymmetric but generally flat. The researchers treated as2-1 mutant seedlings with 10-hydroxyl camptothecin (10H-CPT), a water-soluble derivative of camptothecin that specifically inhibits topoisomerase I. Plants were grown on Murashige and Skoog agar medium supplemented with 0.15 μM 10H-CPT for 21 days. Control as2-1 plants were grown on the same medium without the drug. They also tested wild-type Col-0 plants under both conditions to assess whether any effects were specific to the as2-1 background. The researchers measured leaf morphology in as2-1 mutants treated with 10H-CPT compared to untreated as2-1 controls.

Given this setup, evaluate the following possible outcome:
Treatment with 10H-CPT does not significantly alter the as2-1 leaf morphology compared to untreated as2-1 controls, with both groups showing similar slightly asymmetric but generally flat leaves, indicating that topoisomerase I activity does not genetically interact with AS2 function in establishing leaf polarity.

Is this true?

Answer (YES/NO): NO